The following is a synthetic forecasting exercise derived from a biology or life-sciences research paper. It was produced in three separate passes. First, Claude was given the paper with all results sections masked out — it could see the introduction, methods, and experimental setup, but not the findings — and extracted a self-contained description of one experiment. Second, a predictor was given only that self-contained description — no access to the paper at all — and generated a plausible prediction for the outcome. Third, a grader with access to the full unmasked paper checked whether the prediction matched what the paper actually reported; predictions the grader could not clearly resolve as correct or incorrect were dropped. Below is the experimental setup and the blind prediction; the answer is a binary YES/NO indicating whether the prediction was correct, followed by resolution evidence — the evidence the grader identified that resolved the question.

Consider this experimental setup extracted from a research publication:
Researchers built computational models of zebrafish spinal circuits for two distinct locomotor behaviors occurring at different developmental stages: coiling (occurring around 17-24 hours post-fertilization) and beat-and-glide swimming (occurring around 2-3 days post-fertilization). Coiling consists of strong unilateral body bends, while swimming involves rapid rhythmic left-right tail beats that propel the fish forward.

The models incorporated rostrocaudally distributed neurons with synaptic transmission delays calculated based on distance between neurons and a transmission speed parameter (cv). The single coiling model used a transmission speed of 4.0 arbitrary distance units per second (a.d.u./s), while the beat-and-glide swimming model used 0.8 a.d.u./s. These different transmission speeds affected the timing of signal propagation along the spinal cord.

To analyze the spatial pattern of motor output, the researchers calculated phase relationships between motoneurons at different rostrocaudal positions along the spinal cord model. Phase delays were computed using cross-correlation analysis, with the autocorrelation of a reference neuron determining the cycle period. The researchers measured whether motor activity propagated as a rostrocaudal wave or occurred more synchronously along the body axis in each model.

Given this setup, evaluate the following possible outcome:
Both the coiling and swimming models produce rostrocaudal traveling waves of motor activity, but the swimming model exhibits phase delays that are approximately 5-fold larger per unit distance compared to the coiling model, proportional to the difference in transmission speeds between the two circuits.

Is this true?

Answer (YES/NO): NO